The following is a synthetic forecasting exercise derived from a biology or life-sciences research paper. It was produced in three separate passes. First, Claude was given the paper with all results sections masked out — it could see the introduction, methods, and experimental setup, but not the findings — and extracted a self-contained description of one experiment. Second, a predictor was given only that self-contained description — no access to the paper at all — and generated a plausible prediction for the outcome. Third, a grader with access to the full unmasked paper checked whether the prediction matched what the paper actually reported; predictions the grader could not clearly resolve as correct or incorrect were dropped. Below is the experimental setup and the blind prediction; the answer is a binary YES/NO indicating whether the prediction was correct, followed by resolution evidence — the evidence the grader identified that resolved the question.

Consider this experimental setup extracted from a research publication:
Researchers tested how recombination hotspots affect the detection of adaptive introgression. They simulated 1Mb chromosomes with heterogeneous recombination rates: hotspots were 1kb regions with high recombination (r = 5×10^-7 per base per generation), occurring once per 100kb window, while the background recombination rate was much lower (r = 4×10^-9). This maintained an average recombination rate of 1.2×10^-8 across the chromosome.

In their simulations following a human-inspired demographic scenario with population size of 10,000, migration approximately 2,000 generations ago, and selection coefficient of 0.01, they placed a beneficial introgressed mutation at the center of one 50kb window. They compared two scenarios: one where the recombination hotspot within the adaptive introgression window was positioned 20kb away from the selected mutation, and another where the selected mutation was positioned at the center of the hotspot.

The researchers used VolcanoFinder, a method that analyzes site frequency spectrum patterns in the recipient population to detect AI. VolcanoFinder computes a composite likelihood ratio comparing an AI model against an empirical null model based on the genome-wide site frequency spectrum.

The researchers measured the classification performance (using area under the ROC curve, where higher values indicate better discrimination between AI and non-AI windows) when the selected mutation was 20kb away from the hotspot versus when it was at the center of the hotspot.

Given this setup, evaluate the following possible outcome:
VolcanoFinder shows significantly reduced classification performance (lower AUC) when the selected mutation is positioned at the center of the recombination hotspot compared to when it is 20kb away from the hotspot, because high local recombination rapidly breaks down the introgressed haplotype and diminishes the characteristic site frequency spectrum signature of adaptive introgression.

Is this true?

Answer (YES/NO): NO